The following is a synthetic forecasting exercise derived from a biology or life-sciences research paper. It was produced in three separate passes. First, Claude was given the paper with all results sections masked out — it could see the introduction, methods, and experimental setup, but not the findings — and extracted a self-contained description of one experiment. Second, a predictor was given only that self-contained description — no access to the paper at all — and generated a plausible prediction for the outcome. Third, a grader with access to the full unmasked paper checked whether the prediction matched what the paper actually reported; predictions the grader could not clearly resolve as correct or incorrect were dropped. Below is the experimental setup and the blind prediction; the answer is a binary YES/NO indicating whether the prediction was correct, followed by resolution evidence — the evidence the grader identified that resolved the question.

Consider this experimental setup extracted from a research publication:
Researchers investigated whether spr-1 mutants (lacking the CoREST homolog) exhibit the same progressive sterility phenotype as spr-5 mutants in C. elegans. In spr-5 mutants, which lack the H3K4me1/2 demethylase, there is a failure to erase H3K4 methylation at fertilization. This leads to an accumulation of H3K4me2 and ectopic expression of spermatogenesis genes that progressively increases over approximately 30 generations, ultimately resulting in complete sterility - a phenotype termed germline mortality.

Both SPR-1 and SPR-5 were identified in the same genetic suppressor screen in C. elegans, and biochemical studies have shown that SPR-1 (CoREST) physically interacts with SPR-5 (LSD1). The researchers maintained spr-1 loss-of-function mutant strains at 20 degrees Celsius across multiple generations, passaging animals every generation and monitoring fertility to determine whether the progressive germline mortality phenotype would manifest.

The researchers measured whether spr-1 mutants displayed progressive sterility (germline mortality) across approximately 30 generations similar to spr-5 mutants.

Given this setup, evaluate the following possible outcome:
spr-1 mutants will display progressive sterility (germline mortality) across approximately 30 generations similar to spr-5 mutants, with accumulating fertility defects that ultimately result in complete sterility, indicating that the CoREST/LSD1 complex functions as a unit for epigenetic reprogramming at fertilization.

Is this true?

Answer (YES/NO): NO